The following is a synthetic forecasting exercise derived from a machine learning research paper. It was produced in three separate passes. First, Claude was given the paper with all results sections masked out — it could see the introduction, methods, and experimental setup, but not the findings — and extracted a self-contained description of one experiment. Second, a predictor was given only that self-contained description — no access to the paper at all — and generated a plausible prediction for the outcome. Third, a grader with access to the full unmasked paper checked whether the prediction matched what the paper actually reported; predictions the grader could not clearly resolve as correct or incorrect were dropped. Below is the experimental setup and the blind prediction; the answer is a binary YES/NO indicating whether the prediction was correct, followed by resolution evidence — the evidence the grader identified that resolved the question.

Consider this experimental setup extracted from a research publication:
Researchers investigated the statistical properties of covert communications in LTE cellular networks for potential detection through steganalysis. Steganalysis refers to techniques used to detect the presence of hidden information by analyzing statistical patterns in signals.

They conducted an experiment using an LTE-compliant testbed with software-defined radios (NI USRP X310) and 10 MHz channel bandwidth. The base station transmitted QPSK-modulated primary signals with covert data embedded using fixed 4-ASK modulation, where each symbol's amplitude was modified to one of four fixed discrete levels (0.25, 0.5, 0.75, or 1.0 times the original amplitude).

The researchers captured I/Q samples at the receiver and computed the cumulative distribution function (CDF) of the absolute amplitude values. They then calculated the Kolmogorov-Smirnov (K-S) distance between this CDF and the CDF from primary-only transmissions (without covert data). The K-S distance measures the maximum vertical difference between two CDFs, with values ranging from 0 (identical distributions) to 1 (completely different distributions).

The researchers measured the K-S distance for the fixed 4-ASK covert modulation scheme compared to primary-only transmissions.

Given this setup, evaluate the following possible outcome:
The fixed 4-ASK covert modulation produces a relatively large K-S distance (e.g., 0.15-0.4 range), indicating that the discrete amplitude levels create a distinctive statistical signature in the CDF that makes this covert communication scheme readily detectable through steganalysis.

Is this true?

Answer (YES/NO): NO